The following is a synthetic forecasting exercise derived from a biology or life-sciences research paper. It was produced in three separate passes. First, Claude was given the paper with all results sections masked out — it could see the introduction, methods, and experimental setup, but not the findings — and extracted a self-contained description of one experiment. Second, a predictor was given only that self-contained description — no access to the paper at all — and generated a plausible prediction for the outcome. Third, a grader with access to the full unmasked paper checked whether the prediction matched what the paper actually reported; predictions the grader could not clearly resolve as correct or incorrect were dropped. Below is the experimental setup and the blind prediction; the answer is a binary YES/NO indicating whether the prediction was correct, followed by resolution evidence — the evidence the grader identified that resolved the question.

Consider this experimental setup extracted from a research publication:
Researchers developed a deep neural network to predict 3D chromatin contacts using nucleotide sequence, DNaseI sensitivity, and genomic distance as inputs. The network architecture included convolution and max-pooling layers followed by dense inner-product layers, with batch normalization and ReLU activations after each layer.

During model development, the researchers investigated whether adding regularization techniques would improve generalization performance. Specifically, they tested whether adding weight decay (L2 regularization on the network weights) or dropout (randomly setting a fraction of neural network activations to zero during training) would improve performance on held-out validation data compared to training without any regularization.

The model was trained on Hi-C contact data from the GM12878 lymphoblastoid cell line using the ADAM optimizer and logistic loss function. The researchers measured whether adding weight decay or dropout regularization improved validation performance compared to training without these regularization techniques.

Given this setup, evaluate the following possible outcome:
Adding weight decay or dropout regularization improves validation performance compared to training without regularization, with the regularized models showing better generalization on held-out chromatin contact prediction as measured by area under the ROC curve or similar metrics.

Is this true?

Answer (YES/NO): NO